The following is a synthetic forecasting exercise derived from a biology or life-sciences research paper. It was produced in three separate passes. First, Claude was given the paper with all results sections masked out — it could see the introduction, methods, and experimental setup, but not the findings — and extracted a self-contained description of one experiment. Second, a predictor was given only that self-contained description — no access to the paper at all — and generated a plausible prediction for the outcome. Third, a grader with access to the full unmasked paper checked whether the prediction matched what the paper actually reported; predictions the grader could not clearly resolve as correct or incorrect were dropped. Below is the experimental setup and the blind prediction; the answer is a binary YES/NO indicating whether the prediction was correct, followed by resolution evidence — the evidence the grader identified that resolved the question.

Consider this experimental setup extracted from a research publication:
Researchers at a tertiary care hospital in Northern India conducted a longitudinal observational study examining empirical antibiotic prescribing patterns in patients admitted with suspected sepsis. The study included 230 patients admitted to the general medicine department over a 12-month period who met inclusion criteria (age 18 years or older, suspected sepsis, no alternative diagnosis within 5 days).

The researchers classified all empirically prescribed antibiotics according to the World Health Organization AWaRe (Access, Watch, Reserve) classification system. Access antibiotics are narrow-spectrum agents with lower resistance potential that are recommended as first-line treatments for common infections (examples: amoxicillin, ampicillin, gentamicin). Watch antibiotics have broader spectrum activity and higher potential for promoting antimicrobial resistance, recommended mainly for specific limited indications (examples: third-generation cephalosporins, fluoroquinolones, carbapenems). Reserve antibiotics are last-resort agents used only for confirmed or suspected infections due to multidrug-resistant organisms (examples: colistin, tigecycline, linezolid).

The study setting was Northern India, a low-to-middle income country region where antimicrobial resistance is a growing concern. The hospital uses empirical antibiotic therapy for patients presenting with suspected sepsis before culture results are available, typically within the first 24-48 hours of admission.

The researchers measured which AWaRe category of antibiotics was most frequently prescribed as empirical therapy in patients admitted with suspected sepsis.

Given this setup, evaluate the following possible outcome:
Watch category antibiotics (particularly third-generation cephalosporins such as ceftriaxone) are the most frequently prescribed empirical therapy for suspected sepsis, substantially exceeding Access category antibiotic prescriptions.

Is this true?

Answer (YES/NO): YES